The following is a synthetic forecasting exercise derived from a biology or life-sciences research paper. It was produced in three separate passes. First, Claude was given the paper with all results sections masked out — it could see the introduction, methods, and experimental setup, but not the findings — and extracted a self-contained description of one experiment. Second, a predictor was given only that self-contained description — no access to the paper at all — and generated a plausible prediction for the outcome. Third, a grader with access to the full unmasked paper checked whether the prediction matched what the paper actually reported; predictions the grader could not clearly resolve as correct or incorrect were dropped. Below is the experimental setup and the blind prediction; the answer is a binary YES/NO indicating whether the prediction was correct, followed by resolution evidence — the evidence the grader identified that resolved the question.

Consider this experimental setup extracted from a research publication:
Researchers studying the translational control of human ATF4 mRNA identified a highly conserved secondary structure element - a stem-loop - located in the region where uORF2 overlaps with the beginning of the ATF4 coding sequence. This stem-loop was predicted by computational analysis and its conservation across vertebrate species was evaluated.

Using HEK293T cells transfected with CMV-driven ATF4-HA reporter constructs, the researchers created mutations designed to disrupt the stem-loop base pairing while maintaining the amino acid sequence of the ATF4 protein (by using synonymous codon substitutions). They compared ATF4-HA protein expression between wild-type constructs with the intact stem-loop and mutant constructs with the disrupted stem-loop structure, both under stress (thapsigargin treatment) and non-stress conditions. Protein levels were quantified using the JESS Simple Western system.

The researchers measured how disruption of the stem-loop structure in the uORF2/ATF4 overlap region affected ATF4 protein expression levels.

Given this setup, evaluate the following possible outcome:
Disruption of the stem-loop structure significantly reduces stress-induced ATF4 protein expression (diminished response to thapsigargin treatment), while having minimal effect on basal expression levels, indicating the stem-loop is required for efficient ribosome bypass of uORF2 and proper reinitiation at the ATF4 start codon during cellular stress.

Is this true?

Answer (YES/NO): NO